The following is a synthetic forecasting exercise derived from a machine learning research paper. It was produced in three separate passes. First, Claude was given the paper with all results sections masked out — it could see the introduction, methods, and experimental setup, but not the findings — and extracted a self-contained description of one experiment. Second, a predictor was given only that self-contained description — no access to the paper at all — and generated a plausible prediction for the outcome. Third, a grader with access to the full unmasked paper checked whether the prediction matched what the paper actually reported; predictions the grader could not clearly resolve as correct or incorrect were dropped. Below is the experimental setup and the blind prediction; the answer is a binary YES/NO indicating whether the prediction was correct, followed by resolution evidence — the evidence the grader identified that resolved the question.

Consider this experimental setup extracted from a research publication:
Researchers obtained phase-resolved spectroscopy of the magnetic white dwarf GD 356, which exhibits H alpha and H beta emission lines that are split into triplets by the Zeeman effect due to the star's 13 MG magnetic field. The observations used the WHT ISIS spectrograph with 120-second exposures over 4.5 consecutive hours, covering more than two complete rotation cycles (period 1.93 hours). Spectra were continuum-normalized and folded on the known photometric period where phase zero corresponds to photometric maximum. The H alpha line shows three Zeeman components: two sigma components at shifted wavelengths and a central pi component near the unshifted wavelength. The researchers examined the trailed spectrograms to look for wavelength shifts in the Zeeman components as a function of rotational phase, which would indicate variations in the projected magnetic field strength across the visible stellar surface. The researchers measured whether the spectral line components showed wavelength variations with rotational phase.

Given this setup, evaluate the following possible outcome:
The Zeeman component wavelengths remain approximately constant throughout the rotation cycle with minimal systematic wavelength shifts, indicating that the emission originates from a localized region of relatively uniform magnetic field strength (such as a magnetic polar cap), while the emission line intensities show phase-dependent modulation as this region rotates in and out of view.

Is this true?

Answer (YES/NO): NO